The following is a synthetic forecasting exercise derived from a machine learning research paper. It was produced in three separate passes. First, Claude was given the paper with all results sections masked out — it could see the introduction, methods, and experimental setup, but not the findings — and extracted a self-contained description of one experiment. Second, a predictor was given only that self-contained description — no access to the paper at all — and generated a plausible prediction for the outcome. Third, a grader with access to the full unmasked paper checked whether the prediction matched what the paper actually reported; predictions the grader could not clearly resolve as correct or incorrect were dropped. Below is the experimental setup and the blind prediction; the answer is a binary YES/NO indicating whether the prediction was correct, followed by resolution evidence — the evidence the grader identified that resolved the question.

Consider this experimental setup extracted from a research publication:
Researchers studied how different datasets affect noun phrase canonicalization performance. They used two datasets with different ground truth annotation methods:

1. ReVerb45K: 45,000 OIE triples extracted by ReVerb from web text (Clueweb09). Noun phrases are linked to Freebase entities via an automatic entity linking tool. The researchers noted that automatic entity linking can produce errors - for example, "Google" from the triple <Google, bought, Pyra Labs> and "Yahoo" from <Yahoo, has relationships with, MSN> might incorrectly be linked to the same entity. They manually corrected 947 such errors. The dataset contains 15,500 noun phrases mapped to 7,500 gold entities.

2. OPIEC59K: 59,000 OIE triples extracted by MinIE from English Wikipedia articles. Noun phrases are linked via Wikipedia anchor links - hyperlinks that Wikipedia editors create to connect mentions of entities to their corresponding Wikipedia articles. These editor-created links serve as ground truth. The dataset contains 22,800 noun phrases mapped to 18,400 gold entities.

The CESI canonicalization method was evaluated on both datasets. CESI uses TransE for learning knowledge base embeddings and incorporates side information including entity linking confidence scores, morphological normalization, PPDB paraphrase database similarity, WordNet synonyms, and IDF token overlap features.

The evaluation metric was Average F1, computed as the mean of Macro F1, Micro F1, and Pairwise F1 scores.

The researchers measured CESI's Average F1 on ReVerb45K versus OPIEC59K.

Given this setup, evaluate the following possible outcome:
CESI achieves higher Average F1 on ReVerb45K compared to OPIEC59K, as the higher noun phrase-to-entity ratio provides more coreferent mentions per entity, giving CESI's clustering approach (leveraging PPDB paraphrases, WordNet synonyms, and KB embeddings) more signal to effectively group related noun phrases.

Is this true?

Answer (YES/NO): YES